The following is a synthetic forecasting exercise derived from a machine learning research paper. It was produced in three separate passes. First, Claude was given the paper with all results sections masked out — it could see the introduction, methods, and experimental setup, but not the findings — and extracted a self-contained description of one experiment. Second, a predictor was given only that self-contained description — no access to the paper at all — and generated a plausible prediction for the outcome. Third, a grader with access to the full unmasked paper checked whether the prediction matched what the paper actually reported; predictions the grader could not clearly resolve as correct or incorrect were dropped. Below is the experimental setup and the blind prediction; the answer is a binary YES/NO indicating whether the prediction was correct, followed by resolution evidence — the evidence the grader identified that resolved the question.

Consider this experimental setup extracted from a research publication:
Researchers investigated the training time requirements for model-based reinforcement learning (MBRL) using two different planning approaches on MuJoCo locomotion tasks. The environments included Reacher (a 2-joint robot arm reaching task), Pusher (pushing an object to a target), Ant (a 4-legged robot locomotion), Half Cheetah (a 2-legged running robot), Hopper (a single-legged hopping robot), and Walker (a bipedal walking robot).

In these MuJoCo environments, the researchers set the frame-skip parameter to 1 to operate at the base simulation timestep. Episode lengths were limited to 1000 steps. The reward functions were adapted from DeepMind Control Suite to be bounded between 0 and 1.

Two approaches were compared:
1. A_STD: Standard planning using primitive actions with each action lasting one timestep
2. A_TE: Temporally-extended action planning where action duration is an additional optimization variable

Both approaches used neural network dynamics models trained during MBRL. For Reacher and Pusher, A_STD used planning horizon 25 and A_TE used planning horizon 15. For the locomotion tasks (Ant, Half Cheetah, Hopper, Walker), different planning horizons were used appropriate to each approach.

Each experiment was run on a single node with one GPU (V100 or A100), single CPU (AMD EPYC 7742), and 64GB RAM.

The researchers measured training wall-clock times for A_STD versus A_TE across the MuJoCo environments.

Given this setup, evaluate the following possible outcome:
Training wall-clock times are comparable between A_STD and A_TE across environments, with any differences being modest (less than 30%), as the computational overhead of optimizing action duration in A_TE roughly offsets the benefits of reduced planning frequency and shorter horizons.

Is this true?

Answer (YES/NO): NO